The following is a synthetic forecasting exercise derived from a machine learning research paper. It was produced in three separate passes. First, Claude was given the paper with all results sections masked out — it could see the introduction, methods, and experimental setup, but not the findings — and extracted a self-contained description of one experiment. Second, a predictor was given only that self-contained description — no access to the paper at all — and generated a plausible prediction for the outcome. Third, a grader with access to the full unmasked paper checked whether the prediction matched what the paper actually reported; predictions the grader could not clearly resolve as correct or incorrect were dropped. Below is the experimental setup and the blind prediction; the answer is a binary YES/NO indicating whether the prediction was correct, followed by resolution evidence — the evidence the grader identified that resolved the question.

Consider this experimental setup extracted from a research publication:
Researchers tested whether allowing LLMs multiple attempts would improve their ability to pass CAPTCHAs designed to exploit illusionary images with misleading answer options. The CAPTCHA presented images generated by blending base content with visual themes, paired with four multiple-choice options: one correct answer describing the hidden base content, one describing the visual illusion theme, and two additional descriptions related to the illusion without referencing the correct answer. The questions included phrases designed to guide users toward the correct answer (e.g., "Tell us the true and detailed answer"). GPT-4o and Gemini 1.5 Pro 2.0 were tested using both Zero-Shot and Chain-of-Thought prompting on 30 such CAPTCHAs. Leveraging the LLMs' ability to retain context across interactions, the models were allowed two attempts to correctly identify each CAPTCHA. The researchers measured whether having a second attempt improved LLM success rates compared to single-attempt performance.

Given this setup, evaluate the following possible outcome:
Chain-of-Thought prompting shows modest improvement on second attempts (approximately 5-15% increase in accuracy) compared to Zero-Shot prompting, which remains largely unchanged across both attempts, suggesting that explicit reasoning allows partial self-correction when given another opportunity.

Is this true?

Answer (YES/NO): NO